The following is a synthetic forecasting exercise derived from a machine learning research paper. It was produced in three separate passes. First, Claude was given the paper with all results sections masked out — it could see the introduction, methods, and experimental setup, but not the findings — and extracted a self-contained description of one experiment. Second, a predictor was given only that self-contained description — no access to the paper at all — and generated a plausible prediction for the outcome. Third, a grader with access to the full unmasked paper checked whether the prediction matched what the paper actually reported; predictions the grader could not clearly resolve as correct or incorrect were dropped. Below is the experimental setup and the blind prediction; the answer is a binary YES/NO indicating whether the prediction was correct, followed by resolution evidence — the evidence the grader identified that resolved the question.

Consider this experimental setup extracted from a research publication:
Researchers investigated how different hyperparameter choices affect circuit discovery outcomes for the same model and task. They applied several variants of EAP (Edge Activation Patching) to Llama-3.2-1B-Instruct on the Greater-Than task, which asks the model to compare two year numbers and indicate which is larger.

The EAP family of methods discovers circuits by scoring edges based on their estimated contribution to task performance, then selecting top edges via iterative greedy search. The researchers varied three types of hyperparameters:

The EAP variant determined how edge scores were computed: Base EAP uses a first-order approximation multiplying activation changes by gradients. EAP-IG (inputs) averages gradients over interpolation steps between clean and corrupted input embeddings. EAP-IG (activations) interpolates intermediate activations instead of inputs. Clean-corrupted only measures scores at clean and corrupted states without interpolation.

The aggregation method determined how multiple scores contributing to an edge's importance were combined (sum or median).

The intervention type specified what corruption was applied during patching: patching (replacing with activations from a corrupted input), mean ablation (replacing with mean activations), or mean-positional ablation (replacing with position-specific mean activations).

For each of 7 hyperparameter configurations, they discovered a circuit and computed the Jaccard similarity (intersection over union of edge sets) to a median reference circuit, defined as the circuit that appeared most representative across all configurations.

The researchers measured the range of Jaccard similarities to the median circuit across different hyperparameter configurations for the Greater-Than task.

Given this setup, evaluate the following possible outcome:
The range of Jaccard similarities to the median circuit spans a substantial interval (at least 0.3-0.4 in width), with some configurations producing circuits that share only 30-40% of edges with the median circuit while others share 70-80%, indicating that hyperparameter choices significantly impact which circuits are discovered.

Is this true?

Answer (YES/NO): NO